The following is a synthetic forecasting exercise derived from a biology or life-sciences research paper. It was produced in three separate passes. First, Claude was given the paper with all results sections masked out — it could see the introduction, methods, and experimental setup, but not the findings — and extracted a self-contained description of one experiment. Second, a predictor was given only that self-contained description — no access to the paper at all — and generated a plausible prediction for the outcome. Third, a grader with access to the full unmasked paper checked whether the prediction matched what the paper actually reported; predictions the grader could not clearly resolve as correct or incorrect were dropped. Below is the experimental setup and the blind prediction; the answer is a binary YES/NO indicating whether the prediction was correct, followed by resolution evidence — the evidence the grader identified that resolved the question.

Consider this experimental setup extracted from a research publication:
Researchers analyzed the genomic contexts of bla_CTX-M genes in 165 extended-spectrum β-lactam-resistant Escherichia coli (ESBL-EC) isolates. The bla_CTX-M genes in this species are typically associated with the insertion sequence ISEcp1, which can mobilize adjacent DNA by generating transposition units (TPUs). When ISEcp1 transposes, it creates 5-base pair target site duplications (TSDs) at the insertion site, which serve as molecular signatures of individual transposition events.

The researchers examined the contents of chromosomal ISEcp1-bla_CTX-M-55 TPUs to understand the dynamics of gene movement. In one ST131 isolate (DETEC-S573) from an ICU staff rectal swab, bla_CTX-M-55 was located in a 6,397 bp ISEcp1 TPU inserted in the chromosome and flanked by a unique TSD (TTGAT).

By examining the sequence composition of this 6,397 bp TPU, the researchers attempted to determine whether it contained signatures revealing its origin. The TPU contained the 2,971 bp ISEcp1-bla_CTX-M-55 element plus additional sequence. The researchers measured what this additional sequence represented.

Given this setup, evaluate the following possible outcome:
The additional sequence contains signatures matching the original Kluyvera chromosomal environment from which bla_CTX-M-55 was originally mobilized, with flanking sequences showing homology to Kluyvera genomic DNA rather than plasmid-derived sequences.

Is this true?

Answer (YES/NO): NO